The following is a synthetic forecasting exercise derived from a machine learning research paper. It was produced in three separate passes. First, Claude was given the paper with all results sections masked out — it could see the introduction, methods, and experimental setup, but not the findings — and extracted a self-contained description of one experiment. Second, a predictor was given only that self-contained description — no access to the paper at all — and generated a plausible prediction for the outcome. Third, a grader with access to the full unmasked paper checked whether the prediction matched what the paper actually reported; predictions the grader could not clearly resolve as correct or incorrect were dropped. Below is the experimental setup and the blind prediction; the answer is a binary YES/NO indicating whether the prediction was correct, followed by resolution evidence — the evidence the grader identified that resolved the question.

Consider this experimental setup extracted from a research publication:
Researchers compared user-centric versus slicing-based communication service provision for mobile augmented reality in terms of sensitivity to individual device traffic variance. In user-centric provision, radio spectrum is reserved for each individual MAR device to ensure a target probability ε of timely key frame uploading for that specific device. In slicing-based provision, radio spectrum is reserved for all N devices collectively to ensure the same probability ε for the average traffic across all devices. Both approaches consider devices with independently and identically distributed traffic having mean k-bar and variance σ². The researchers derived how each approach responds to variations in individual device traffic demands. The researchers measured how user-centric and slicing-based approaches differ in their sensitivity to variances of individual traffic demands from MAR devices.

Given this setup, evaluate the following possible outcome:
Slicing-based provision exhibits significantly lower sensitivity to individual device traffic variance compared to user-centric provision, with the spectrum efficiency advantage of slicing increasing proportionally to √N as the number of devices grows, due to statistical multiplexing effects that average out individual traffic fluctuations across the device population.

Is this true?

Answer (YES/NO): NO